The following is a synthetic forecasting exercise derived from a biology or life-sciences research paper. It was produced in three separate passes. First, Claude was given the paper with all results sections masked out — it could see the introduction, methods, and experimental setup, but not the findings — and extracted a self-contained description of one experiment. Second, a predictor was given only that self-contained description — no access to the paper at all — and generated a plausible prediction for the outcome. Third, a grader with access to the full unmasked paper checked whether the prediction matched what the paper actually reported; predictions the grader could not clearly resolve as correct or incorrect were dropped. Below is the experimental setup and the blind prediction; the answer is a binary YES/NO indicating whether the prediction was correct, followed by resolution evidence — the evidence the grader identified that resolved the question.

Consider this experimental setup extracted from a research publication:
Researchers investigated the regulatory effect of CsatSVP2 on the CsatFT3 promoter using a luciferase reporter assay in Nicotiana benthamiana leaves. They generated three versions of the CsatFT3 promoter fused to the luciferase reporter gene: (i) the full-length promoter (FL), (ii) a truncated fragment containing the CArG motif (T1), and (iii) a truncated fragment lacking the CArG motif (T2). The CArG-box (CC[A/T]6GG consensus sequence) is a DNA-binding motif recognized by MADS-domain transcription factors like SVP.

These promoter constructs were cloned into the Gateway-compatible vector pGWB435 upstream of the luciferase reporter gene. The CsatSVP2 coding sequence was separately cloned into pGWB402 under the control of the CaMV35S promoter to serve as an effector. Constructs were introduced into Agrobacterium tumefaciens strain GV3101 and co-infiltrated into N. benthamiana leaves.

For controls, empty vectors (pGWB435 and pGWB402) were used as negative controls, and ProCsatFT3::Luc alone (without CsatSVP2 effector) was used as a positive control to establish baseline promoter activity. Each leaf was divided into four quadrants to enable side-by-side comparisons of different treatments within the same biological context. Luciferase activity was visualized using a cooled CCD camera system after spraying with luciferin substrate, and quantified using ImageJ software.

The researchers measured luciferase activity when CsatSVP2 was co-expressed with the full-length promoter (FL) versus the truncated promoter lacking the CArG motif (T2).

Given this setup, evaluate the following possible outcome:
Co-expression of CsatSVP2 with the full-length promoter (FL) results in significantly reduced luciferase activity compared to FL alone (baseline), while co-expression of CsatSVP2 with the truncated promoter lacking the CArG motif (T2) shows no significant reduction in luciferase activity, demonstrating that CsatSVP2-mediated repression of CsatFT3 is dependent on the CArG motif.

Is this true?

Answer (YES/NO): YES